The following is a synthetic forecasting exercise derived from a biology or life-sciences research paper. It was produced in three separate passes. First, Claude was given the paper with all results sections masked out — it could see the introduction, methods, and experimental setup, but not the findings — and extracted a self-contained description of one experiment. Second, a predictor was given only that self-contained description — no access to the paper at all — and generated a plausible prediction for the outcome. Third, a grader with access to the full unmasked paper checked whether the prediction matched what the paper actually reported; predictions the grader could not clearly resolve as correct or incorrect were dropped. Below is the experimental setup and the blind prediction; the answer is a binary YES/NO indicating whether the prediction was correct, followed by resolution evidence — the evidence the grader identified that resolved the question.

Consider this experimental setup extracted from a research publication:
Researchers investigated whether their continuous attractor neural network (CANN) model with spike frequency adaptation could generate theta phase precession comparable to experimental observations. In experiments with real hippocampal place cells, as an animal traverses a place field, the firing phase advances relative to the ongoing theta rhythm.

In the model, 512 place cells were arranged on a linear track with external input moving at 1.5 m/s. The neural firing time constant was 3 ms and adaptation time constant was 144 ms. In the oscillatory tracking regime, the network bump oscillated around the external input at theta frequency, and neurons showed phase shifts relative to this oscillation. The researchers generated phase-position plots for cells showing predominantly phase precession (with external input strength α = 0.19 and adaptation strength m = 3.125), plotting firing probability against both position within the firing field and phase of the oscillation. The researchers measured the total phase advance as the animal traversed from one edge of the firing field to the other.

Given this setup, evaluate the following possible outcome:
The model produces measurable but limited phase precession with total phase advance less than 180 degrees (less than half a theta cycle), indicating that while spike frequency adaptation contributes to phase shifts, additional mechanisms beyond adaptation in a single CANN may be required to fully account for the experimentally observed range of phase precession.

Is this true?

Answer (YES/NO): NO